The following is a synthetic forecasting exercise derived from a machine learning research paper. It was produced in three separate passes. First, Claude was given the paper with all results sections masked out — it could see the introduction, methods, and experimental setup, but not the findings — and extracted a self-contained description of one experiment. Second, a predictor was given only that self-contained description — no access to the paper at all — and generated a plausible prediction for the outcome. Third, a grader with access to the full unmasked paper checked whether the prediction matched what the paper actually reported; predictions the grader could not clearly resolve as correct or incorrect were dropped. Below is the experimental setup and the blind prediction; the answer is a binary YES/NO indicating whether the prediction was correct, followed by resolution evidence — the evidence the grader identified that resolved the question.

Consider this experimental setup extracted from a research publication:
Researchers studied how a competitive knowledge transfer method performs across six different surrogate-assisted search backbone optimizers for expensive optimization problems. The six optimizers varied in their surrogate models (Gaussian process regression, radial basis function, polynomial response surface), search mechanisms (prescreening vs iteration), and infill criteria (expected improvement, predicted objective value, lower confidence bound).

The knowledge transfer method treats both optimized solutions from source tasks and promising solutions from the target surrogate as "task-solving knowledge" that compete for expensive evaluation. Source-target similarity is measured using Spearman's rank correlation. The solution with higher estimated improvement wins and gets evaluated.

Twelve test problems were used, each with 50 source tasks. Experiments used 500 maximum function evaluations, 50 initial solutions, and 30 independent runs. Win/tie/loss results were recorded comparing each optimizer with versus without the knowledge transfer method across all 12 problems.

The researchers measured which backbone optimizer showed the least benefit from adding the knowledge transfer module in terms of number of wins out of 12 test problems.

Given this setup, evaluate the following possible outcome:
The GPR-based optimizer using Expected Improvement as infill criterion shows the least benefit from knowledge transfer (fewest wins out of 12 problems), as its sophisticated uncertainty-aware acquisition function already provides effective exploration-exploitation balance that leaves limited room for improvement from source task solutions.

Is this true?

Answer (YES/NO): NO